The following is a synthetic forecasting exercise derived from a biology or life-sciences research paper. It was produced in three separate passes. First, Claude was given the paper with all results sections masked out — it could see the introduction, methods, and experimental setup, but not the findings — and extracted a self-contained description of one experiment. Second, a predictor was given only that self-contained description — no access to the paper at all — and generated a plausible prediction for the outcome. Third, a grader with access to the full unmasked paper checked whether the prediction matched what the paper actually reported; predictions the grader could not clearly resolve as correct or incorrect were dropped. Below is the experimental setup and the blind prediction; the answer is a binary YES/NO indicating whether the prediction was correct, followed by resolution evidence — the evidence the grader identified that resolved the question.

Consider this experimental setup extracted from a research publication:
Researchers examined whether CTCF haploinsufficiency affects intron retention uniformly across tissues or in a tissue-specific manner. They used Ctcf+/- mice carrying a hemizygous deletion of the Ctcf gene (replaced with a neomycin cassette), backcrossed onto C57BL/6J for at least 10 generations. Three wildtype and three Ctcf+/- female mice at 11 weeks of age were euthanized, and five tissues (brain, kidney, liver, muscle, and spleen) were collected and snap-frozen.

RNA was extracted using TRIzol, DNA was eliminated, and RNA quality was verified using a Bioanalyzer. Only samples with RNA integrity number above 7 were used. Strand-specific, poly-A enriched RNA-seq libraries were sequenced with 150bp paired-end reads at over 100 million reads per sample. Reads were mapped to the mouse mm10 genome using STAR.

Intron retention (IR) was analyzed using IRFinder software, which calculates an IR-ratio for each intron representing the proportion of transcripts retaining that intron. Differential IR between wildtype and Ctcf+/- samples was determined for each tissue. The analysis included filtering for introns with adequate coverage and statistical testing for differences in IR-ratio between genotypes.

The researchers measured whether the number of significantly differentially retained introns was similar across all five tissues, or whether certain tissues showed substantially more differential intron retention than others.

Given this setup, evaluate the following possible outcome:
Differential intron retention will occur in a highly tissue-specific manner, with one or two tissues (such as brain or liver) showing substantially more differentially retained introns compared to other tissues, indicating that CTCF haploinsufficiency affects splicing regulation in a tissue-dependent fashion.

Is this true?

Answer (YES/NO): YES